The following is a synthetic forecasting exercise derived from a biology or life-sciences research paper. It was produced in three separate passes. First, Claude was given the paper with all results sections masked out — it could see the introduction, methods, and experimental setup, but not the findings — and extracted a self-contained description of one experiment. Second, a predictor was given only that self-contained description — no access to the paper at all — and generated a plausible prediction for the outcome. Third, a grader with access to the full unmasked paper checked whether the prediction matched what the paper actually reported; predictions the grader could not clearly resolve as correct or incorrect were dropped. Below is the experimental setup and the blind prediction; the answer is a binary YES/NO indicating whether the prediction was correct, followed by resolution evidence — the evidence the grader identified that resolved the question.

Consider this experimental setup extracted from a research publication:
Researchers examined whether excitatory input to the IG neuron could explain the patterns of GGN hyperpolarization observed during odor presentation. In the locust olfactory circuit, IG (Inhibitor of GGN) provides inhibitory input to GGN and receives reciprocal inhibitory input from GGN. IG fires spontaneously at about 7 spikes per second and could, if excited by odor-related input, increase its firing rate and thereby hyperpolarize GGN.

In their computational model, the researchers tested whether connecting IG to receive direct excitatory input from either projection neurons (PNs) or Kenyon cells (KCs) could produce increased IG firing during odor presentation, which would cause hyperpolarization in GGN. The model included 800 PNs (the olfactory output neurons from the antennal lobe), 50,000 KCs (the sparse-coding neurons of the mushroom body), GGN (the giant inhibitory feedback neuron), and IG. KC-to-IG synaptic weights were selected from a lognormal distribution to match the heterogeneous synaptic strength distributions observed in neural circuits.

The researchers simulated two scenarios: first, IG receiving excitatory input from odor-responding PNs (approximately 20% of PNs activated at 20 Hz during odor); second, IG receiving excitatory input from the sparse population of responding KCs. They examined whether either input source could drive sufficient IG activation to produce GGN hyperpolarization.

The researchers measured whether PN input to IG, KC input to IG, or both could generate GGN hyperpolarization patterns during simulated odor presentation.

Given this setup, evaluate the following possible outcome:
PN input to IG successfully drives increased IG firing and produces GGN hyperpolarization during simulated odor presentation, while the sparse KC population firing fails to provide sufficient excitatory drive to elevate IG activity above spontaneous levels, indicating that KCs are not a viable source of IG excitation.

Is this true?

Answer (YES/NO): NO